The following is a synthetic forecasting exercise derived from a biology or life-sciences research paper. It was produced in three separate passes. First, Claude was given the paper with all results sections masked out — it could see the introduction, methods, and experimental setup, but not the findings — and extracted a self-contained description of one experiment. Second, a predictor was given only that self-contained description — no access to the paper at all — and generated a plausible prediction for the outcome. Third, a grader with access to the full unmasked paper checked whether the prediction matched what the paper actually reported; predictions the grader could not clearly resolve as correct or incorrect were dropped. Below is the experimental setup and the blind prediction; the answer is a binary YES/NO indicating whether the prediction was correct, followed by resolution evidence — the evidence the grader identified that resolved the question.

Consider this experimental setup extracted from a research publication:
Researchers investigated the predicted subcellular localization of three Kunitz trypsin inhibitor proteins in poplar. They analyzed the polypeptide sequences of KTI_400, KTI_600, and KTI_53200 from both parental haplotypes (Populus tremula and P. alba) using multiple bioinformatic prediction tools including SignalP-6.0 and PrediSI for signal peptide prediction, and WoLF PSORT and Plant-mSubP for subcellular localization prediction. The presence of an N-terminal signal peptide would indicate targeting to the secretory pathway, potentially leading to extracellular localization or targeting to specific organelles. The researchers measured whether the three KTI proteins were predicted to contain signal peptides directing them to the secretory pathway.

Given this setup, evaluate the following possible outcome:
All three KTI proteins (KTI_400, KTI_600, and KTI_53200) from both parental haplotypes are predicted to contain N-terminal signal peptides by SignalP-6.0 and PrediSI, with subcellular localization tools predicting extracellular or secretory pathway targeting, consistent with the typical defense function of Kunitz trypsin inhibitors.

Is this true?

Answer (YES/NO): NO